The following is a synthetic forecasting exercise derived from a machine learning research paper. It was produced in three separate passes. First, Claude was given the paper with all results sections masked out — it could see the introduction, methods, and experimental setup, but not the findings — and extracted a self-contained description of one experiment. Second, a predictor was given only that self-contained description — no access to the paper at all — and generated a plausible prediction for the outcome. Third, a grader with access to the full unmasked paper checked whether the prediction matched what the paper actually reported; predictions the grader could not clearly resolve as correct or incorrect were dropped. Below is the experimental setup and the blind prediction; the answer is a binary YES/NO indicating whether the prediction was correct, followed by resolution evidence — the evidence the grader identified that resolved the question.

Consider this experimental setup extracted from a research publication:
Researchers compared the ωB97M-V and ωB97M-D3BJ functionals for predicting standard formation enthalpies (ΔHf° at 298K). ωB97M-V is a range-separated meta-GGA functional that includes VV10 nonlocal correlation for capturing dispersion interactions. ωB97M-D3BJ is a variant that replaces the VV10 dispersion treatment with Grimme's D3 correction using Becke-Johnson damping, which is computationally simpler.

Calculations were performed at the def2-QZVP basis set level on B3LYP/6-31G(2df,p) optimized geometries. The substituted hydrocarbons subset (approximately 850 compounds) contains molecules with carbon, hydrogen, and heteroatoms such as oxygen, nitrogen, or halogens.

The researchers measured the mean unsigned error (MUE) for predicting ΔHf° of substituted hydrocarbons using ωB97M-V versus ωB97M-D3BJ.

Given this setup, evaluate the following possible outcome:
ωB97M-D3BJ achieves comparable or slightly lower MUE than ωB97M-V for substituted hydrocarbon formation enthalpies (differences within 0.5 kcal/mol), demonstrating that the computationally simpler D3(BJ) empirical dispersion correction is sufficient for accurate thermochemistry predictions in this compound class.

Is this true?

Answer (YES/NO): YES